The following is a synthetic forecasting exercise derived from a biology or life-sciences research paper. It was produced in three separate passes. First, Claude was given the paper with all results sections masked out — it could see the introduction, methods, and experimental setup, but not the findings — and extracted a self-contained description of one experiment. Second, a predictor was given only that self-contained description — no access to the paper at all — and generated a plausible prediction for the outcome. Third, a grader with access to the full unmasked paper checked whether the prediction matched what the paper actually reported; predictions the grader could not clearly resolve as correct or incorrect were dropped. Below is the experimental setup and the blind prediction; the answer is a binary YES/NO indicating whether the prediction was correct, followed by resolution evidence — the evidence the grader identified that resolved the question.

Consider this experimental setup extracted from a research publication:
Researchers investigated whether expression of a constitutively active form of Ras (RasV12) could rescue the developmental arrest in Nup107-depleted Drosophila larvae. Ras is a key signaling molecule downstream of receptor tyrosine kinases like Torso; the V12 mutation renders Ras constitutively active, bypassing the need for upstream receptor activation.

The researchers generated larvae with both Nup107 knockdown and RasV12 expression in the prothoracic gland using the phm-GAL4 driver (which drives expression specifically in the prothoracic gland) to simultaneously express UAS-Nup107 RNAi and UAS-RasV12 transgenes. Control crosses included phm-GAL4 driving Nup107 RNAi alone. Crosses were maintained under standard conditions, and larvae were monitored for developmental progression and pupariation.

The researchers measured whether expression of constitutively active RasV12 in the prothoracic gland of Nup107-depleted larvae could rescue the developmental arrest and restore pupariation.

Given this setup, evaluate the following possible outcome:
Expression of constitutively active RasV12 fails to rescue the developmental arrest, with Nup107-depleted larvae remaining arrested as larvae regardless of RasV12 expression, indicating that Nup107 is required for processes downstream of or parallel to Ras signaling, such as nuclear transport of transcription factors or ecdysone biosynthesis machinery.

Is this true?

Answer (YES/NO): NO